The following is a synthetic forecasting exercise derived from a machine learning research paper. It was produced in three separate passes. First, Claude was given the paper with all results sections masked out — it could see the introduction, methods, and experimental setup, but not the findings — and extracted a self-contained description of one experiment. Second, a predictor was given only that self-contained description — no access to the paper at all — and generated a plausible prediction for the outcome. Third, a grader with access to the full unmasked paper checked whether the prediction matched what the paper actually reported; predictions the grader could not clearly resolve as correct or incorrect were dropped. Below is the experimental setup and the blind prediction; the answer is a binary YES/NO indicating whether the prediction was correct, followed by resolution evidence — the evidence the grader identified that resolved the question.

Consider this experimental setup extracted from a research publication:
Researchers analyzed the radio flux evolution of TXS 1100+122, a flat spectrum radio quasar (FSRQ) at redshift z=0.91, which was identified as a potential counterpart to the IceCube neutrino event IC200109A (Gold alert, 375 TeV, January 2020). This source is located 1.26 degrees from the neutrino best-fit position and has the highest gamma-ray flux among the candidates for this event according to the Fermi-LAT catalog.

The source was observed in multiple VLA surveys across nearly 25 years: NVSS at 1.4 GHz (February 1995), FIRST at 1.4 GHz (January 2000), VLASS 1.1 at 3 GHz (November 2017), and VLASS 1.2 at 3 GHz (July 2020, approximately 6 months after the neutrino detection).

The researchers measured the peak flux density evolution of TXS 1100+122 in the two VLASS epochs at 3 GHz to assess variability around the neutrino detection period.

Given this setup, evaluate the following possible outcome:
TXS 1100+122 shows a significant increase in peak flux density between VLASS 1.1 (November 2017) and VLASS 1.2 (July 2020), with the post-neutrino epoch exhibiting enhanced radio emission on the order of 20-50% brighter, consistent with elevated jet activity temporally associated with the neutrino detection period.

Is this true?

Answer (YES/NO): NO